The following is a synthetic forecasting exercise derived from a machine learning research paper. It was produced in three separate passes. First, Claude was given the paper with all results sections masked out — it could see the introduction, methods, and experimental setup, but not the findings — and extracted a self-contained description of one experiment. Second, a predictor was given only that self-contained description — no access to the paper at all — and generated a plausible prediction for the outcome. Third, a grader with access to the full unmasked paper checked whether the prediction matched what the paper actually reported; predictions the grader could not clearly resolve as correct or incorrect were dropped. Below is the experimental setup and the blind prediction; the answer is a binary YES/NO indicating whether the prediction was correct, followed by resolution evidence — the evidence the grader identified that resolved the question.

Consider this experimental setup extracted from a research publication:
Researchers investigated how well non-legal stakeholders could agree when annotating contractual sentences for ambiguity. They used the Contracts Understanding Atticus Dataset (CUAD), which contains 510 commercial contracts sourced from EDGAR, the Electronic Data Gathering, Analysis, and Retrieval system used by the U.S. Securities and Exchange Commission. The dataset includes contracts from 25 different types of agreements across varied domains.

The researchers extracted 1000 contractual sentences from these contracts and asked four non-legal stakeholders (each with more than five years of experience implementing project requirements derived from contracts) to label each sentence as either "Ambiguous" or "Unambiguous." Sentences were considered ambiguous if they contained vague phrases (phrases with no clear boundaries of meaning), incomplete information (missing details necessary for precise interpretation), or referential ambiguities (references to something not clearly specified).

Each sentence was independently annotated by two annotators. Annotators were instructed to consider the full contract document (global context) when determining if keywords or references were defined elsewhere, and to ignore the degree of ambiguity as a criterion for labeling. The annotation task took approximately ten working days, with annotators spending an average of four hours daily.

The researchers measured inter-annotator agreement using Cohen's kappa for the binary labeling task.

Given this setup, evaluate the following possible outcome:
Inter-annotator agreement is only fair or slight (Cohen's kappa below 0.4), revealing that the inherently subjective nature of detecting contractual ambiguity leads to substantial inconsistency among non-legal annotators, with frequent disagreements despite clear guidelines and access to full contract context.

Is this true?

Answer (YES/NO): NO